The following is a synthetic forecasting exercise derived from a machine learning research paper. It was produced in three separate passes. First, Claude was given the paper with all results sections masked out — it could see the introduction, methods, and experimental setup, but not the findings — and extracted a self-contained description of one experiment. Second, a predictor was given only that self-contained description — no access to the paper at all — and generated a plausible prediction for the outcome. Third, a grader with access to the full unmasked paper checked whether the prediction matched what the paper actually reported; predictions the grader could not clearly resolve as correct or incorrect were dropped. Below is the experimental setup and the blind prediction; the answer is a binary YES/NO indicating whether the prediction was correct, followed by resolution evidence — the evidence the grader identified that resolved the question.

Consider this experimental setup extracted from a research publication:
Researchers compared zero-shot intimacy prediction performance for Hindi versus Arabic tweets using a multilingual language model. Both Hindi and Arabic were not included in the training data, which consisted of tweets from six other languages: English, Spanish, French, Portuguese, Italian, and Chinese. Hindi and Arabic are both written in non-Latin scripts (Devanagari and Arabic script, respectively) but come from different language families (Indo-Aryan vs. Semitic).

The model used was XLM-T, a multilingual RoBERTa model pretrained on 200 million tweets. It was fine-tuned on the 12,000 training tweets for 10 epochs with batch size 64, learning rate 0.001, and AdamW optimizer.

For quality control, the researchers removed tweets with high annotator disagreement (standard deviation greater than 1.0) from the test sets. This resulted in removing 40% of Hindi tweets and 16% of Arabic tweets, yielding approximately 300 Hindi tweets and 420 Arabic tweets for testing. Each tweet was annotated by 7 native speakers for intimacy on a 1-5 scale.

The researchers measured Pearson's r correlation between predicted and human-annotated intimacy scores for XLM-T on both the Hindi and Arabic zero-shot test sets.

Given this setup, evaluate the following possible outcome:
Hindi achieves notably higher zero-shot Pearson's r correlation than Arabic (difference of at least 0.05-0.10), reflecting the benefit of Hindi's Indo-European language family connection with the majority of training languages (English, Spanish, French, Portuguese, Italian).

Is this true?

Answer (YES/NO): NO